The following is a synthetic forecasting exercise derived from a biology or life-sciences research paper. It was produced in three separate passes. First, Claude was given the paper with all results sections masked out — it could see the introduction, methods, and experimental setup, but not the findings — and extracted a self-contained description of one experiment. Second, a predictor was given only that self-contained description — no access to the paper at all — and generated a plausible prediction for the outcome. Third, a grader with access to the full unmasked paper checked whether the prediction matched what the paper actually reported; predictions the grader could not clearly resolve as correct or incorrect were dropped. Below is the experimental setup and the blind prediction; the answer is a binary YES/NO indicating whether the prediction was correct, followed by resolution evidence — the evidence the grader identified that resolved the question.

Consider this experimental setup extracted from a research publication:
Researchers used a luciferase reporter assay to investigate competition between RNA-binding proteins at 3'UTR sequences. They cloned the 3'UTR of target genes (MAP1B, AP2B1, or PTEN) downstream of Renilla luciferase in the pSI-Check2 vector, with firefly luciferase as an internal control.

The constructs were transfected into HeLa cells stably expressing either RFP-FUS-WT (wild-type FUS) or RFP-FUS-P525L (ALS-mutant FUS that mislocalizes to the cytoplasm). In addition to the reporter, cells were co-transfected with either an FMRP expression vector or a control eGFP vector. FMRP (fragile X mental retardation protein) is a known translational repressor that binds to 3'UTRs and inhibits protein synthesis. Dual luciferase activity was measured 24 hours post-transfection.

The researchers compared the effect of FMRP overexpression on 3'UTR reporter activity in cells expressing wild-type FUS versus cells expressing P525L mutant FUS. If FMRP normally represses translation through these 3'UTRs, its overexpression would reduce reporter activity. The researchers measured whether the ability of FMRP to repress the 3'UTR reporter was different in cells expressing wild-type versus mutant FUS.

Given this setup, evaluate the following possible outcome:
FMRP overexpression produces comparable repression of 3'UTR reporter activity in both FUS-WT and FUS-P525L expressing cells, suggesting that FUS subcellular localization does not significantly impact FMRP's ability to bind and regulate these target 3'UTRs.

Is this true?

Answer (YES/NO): NO